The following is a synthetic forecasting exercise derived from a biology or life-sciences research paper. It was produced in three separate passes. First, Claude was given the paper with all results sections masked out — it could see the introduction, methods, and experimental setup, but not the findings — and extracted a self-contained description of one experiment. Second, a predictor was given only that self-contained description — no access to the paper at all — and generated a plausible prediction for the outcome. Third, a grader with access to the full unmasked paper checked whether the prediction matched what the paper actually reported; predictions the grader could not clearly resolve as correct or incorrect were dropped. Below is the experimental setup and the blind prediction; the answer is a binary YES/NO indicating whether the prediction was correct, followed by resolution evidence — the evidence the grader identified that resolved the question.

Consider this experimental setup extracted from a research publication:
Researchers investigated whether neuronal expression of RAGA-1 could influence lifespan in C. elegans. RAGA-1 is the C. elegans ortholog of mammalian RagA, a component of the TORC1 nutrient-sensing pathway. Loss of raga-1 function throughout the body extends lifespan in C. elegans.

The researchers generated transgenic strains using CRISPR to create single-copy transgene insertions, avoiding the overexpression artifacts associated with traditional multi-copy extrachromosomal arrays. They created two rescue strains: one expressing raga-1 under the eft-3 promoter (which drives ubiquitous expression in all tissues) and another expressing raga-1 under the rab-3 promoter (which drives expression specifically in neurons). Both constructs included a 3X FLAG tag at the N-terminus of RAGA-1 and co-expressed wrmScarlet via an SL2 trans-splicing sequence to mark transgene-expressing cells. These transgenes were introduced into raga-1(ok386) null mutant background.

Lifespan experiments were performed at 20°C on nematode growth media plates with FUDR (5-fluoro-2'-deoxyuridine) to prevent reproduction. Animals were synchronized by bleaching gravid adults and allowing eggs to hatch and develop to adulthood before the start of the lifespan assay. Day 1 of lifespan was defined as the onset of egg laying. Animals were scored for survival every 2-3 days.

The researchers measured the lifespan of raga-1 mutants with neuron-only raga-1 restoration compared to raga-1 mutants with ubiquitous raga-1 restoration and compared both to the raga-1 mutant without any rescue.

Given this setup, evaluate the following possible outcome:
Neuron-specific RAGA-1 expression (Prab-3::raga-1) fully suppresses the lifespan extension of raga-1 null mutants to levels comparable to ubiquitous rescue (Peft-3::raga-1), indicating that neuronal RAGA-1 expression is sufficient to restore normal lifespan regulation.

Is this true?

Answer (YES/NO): YES